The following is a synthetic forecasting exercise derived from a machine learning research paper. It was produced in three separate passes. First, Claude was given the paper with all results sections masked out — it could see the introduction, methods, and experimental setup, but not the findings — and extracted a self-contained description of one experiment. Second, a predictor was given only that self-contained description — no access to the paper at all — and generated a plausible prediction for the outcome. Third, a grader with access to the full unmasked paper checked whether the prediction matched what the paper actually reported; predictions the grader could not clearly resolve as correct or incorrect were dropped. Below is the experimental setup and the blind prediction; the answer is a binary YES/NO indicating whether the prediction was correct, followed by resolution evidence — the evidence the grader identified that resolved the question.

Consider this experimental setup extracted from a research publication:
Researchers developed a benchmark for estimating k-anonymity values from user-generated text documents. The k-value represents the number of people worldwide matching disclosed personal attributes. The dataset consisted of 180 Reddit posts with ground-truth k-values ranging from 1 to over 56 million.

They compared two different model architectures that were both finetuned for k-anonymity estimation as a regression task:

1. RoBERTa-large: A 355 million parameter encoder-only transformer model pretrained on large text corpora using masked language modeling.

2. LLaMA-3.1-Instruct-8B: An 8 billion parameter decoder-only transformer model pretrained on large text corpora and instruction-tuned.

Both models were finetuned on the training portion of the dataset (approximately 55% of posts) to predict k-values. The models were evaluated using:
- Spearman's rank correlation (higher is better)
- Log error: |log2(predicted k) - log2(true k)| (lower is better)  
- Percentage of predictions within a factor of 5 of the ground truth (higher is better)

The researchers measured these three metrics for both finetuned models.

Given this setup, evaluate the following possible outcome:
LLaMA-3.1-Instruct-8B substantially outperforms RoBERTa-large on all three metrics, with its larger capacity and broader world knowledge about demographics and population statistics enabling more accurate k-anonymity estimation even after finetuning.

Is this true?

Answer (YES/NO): YES